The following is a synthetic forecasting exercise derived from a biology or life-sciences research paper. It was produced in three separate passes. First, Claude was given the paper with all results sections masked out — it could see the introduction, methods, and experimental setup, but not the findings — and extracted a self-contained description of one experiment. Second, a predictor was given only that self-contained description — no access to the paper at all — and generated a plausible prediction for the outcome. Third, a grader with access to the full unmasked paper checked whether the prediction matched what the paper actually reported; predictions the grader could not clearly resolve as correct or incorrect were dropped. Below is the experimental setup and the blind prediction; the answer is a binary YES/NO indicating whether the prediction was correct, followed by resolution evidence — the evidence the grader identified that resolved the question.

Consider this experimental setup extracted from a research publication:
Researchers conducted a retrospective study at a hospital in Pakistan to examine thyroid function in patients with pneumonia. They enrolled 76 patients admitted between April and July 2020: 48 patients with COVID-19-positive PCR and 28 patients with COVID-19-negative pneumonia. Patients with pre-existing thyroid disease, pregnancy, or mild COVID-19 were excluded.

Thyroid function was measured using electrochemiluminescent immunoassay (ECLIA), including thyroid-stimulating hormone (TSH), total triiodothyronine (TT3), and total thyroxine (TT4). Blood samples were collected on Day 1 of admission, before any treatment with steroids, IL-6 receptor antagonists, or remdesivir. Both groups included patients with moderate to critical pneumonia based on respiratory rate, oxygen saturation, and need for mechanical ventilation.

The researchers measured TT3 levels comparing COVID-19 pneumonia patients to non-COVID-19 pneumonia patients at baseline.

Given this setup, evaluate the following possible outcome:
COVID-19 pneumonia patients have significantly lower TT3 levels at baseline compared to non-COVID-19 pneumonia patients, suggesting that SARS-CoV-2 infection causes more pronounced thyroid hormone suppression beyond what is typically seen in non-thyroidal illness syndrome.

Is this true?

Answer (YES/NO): YES